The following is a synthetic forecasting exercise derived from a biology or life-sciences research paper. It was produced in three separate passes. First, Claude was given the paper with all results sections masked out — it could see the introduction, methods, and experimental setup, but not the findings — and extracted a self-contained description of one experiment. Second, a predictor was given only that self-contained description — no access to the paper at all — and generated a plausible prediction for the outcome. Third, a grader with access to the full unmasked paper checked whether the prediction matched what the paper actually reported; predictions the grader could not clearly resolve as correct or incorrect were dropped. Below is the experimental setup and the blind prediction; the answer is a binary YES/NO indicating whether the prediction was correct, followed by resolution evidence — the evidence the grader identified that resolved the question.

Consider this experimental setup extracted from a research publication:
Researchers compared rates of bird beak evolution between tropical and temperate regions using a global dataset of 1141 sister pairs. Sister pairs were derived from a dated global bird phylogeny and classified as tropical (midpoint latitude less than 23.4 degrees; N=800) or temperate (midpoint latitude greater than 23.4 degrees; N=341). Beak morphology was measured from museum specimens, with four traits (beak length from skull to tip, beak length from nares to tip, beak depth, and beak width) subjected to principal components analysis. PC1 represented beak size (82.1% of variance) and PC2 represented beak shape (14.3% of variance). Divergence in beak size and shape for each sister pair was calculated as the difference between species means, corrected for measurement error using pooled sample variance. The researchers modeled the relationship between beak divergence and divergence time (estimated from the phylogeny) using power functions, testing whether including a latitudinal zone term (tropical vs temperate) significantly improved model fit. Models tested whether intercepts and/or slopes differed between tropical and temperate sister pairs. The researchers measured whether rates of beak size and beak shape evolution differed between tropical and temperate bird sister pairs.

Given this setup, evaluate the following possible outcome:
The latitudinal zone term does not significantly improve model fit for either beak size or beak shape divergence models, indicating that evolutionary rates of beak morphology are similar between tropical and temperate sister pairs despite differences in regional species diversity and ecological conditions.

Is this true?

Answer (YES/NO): NO